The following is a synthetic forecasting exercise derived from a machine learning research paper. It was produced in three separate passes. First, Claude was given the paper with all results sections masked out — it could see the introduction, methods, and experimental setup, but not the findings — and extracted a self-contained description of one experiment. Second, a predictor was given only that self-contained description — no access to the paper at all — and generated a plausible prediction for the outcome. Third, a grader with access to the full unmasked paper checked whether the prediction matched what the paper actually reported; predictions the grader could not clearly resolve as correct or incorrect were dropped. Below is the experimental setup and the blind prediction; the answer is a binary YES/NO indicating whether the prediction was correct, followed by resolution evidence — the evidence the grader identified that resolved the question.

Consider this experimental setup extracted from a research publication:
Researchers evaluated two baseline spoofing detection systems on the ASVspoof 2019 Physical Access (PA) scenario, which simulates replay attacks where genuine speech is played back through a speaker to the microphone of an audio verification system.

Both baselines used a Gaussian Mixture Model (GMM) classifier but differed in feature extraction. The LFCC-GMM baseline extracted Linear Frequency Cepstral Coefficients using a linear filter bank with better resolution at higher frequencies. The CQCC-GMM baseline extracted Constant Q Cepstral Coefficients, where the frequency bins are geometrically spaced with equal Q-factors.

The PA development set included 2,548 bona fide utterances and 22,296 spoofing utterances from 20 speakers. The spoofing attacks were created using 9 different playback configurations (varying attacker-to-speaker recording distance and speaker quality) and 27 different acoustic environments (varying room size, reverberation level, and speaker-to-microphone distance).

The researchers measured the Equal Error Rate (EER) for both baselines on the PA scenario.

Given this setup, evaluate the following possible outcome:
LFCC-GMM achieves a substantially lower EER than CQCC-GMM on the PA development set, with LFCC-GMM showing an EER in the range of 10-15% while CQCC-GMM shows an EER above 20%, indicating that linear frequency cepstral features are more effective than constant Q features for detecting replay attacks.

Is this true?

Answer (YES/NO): NO